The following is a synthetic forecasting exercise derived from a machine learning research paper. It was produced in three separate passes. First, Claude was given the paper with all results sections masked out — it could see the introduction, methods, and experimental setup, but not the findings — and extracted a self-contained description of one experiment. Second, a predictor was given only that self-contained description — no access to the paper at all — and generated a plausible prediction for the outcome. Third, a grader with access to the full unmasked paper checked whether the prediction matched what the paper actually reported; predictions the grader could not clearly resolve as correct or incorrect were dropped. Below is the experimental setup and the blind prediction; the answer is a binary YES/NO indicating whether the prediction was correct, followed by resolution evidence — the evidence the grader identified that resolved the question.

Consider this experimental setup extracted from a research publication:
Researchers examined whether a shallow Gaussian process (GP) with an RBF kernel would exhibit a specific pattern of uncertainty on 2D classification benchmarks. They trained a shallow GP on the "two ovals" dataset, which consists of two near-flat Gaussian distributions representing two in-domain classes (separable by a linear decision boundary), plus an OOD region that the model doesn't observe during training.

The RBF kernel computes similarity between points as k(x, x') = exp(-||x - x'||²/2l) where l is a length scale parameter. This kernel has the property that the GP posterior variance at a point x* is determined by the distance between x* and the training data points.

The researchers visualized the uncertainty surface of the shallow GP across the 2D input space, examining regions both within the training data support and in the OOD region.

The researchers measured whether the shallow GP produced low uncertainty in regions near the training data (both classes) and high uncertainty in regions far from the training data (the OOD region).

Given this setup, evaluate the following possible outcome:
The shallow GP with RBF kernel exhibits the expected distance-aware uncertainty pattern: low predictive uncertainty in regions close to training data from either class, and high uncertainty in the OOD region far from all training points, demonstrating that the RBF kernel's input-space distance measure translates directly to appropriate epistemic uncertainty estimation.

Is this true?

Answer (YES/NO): YES